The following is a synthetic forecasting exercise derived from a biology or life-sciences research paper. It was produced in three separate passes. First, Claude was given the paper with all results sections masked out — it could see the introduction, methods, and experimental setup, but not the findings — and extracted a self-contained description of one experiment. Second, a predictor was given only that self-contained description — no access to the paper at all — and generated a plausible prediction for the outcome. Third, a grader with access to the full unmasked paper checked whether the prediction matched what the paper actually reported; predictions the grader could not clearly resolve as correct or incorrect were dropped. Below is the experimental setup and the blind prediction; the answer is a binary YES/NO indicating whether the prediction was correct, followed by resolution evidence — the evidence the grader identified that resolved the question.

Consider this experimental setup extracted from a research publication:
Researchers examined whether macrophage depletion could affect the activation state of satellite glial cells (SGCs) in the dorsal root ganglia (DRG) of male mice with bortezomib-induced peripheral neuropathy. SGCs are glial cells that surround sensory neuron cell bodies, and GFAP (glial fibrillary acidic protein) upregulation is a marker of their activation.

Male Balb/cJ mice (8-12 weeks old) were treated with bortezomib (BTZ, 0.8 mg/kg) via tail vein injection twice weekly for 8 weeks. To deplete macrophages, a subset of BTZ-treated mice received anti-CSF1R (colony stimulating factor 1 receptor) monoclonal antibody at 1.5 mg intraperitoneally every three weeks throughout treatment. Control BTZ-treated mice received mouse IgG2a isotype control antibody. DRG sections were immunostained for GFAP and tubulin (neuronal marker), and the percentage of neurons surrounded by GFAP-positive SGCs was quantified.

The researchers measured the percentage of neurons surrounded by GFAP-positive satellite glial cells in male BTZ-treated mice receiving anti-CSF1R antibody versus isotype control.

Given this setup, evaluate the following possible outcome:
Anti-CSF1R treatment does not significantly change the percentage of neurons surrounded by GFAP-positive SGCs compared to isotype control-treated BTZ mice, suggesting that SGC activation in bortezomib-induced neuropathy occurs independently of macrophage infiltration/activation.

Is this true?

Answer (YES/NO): NO